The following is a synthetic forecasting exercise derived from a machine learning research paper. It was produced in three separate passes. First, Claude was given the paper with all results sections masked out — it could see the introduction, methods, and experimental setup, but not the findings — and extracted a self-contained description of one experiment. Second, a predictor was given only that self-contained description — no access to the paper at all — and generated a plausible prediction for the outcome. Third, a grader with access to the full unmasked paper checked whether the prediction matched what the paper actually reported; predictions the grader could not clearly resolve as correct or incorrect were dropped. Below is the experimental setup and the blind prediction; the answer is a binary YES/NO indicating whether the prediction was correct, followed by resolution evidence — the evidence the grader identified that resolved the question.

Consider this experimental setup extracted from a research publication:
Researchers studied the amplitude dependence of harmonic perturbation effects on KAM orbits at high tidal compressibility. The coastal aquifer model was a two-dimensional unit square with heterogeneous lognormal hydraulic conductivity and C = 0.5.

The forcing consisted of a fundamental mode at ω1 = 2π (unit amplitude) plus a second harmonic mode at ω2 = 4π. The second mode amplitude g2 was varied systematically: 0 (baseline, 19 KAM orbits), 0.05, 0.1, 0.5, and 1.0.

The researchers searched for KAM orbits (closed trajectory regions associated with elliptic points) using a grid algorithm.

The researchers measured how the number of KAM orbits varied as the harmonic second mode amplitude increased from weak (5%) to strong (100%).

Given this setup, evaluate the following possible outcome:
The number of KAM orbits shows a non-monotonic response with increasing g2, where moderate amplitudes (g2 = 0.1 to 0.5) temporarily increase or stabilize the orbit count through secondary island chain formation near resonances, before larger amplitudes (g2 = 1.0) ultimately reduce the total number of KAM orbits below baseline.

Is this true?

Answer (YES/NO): NO